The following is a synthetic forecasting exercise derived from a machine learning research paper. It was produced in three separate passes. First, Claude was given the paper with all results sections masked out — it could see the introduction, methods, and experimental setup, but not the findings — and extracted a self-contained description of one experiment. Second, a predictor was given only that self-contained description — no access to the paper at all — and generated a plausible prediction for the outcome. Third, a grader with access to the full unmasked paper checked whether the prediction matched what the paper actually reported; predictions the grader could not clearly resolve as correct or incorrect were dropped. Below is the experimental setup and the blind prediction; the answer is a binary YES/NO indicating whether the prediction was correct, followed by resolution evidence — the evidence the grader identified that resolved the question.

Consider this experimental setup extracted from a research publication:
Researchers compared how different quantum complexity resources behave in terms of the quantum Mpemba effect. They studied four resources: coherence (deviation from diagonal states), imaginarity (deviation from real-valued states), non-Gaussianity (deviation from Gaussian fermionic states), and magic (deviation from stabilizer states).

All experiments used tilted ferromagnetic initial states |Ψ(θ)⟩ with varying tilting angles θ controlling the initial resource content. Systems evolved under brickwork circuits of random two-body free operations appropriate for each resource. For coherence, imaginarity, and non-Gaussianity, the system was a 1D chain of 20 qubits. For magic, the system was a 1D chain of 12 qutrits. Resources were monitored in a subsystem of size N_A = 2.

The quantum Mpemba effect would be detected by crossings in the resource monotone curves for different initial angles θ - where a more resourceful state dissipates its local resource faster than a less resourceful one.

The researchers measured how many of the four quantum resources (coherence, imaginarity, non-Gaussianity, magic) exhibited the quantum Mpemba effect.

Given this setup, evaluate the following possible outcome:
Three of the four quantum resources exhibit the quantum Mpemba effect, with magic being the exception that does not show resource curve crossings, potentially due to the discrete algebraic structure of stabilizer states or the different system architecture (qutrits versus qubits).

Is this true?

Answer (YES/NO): NO